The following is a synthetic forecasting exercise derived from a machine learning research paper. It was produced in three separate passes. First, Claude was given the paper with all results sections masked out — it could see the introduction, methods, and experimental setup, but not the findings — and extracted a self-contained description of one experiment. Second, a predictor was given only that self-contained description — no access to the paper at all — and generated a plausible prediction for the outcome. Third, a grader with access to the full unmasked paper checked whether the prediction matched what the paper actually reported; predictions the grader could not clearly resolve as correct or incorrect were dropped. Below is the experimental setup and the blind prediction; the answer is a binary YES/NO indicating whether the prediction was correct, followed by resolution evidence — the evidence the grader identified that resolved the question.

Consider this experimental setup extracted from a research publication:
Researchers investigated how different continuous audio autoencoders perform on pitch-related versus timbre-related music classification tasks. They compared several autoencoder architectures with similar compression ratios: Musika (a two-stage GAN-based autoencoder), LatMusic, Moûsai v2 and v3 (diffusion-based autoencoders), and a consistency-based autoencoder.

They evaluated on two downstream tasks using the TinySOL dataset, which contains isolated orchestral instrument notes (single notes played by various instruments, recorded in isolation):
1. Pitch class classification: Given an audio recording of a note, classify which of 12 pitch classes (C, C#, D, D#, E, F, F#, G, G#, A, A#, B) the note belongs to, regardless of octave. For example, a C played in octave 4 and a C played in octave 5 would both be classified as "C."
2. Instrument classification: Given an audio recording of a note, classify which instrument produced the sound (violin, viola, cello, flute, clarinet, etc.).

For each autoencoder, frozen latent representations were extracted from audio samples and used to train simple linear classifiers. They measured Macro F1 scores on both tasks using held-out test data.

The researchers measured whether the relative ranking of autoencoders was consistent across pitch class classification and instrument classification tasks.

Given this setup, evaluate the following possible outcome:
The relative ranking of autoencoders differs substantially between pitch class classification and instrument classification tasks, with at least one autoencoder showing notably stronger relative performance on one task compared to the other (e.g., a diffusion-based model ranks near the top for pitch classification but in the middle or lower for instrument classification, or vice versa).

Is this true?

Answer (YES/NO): YES